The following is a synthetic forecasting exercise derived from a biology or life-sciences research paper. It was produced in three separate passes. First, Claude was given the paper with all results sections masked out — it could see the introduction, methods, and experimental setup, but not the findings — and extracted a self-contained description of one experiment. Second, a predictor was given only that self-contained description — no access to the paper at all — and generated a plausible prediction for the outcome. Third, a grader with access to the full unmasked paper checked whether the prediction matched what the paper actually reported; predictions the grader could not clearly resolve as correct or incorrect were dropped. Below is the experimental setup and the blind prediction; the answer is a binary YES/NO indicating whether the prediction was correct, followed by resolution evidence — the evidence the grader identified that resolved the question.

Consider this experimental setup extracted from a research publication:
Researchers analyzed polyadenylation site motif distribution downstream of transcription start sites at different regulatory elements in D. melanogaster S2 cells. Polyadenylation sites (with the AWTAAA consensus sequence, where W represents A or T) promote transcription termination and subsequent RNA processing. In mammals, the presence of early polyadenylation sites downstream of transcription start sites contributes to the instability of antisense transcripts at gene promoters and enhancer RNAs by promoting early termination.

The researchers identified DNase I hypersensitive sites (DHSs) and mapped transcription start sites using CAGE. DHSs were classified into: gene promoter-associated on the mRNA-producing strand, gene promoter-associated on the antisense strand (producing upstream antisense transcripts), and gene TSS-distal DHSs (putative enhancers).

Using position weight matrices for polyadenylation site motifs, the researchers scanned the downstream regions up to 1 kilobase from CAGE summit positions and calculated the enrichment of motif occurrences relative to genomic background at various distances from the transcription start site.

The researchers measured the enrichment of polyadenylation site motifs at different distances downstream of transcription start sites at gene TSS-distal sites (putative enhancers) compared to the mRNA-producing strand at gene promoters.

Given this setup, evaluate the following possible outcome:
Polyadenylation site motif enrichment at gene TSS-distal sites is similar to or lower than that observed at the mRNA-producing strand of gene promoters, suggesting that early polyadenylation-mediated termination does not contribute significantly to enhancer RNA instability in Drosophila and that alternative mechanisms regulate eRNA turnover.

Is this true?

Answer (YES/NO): NO